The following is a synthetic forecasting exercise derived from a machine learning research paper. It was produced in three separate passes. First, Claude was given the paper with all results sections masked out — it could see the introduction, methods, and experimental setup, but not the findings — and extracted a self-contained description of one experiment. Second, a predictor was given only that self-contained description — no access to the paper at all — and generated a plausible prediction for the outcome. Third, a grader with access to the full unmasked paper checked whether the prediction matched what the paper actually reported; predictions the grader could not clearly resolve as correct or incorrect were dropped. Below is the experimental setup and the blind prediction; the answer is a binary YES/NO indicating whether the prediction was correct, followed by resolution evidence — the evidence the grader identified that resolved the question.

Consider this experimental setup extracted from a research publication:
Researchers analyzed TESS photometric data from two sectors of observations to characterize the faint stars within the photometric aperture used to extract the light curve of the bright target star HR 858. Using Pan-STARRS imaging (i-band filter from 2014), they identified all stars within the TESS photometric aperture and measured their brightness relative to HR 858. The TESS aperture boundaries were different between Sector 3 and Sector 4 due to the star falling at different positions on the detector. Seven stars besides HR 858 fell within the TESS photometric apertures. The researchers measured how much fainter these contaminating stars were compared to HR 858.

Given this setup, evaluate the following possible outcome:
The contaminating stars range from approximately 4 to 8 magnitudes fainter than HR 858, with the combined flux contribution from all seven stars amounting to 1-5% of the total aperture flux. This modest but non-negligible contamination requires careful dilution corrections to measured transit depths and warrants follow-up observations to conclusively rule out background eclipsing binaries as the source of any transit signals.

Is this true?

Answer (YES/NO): NO